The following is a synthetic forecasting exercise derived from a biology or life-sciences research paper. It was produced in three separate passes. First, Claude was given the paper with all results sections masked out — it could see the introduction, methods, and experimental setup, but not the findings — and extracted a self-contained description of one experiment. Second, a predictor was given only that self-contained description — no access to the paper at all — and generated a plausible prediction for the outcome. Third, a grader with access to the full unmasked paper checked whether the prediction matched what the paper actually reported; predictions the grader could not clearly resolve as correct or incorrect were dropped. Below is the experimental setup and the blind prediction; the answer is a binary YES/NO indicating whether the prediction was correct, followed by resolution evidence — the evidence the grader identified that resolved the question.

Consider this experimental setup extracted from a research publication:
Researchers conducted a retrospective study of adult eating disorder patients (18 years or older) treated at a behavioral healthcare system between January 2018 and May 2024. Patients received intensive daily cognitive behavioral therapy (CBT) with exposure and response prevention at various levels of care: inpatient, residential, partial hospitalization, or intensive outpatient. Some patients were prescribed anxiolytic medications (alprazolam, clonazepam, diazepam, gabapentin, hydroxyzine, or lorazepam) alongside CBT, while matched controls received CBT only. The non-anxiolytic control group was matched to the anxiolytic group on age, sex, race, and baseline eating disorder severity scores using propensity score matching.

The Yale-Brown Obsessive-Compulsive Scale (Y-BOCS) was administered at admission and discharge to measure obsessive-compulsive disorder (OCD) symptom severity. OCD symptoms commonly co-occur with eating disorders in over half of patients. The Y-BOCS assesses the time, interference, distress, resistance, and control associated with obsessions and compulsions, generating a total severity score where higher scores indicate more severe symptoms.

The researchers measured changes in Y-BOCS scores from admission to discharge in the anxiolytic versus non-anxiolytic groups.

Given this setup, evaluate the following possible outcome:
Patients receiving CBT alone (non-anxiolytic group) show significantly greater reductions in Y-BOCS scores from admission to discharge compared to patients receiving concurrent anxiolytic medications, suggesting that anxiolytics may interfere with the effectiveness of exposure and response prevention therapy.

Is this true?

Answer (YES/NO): NO